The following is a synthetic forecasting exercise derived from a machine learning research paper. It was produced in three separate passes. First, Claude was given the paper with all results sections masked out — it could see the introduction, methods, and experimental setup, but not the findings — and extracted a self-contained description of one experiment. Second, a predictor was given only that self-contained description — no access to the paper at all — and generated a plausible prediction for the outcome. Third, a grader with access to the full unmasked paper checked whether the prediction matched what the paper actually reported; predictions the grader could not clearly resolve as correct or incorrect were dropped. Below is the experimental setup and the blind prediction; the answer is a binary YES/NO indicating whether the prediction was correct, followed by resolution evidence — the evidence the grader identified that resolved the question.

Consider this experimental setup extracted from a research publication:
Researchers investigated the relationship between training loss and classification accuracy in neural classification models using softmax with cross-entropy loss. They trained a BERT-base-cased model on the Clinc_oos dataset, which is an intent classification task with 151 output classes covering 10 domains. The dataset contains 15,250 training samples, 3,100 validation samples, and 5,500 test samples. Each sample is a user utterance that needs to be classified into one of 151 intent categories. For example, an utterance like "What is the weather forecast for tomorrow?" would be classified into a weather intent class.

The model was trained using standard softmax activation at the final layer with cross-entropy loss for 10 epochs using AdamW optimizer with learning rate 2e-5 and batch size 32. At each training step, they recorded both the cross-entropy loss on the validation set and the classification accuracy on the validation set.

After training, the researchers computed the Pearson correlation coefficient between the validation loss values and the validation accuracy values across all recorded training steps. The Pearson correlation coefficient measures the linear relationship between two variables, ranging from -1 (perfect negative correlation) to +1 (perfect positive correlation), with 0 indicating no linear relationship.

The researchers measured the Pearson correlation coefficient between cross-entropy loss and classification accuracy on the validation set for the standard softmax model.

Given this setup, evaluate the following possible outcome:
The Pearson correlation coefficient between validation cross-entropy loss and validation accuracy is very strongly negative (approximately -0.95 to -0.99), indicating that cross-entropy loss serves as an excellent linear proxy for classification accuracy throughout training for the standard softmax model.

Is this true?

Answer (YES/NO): NO